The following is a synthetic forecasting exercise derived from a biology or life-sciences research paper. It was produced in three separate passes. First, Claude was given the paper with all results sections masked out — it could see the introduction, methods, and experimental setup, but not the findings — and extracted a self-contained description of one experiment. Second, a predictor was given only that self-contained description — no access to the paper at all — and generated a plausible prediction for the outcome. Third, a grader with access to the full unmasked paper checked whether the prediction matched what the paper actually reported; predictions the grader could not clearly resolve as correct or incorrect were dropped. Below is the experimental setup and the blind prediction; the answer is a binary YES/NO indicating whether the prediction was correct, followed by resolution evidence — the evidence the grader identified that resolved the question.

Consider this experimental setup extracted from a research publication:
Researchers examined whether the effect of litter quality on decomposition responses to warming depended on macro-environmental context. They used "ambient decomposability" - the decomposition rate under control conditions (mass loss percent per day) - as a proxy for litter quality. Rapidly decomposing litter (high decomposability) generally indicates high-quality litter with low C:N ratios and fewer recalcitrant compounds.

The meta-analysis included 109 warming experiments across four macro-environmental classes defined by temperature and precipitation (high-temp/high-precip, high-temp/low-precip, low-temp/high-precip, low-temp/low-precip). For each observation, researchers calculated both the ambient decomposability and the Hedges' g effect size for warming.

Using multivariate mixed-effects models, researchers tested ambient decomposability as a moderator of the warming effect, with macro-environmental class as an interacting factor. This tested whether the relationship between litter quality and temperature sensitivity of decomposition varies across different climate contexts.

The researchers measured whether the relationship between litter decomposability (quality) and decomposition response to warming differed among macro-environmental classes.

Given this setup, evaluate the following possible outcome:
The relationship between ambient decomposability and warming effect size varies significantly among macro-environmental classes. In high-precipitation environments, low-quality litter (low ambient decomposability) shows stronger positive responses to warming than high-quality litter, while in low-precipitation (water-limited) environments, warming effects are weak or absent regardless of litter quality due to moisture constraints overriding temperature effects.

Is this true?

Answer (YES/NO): NO